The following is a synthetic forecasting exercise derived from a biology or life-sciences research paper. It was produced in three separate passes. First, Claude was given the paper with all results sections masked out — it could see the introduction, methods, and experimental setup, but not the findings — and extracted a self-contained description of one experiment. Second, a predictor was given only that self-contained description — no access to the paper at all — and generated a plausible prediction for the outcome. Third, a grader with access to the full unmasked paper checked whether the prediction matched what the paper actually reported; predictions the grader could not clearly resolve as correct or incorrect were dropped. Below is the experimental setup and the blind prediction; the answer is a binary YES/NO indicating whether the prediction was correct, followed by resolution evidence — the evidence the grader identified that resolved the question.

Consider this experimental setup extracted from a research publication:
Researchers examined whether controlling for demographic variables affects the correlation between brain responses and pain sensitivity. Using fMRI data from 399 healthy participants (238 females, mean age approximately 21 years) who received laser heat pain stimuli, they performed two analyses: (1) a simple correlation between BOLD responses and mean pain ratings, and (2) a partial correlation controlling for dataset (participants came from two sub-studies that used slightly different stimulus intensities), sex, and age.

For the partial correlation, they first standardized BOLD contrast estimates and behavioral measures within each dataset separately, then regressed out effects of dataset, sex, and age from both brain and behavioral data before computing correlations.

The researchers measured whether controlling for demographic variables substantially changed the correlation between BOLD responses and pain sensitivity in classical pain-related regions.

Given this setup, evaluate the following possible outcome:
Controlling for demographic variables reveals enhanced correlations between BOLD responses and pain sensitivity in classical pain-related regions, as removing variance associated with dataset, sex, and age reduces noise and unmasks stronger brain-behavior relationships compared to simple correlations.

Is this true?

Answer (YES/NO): NO